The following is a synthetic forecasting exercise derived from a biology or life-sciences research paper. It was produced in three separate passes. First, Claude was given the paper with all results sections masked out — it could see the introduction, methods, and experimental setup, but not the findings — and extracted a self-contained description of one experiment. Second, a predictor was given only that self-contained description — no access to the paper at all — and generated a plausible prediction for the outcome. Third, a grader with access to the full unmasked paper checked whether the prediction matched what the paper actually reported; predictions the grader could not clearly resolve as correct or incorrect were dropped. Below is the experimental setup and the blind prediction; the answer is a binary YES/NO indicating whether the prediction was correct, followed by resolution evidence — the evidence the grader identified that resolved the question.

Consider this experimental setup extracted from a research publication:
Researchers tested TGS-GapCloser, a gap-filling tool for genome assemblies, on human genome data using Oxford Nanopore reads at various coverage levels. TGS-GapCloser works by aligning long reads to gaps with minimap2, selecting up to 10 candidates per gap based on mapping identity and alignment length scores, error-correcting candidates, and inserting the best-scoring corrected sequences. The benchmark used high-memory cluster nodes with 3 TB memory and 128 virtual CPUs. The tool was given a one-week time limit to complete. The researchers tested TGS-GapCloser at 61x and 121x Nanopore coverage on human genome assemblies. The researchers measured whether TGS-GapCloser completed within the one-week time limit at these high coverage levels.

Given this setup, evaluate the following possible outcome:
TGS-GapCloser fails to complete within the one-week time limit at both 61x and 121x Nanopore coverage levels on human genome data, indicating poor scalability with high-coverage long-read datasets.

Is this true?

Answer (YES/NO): YES